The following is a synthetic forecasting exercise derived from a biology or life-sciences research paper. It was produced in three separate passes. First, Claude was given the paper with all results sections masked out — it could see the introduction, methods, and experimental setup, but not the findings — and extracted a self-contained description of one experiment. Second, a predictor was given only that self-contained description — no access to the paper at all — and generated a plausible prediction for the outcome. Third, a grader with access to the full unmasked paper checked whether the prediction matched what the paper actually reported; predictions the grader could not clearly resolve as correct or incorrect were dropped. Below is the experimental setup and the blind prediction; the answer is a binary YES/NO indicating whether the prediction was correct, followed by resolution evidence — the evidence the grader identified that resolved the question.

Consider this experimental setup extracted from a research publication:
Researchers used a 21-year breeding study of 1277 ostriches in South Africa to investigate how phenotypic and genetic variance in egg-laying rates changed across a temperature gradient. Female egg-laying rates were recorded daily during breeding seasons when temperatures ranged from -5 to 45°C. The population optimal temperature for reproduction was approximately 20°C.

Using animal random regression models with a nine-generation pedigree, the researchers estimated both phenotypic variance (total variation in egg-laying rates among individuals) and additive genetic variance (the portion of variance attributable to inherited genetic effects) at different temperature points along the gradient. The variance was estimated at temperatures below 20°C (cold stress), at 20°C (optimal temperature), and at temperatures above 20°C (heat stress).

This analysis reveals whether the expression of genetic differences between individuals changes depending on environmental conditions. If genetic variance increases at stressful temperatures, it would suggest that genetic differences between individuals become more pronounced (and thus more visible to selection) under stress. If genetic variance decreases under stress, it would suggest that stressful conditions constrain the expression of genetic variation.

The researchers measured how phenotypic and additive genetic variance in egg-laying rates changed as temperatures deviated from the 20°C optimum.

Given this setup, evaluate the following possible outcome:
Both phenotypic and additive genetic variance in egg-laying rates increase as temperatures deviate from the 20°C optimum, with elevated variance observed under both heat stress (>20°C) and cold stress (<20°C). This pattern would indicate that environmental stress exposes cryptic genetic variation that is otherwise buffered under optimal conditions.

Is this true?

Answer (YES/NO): YES